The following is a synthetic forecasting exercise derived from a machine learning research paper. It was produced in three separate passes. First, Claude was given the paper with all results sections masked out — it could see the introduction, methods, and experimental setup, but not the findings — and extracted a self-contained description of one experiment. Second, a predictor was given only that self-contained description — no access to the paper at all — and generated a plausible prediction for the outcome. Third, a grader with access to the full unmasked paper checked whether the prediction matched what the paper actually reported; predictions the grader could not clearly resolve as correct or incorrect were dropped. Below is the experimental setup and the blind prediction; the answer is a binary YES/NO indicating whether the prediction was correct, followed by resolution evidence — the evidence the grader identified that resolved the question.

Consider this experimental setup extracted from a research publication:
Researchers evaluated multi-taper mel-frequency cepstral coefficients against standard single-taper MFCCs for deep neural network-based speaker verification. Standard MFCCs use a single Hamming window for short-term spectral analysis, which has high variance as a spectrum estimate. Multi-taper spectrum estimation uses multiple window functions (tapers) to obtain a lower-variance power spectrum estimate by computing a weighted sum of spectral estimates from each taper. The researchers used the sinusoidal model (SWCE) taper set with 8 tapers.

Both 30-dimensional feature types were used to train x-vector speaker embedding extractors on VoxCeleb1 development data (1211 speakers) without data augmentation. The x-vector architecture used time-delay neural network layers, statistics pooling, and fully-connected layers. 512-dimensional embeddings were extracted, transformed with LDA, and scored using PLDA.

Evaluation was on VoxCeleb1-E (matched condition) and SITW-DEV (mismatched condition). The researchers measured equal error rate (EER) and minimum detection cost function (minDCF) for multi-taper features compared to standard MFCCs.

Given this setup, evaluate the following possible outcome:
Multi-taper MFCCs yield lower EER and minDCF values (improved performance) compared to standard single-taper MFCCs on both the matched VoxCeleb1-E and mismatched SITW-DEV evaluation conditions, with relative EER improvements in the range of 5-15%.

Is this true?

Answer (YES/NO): NO